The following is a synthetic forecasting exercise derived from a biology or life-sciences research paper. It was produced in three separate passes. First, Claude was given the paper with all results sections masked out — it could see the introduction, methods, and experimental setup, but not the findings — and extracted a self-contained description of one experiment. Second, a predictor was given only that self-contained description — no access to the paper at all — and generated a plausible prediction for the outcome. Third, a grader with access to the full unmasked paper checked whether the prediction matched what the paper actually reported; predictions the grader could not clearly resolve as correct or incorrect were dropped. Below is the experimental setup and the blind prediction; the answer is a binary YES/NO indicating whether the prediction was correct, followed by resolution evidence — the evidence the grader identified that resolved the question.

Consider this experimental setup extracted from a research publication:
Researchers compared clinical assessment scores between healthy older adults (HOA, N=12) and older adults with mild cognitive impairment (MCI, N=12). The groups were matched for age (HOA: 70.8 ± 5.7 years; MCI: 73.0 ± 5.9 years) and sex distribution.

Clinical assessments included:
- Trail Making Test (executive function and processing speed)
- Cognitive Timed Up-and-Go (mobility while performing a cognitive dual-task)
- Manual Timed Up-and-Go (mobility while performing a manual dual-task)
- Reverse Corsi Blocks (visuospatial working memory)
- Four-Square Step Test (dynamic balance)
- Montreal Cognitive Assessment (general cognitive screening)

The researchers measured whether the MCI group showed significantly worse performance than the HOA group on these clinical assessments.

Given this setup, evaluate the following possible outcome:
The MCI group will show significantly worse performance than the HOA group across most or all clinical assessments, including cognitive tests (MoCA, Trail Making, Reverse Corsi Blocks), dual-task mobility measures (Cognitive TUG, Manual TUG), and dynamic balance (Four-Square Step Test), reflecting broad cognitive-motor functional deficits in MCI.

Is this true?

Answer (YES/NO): NO